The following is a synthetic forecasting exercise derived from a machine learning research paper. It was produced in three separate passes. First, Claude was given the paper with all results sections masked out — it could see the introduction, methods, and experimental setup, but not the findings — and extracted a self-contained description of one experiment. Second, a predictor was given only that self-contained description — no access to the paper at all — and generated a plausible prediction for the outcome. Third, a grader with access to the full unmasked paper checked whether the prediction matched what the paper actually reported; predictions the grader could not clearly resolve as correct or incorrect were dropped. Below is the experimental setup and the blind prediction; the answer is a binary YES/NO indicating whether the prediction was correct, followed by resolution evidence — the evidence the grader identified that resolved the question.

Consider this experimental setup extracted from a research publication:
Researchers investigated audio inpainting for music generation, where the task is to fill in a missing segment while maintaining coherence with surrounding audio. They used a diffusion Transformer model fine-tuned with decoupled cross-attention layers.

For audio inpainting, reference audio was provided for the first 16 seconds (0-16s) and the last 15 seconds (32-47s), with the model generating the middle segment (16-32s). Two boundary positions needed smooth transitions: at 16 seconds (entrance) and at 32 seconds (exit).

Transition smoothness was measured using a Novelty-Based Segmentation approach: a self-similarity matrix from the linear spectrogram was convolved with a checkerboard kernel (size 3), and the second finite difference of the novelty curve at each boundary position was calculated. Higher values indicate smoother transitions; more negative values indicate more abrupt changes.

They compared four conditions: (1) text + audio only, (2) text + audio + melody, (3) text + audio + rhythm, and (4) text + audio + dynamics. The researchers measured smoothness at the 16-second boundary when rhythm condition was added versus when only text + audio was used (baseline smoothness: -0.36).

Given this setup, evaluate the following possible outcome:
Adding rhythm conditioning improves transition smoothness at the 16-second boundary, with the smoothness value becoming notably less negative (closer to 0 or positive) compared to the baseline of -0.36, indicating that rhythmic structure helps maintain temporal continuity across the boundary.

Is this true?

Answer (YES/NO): YES